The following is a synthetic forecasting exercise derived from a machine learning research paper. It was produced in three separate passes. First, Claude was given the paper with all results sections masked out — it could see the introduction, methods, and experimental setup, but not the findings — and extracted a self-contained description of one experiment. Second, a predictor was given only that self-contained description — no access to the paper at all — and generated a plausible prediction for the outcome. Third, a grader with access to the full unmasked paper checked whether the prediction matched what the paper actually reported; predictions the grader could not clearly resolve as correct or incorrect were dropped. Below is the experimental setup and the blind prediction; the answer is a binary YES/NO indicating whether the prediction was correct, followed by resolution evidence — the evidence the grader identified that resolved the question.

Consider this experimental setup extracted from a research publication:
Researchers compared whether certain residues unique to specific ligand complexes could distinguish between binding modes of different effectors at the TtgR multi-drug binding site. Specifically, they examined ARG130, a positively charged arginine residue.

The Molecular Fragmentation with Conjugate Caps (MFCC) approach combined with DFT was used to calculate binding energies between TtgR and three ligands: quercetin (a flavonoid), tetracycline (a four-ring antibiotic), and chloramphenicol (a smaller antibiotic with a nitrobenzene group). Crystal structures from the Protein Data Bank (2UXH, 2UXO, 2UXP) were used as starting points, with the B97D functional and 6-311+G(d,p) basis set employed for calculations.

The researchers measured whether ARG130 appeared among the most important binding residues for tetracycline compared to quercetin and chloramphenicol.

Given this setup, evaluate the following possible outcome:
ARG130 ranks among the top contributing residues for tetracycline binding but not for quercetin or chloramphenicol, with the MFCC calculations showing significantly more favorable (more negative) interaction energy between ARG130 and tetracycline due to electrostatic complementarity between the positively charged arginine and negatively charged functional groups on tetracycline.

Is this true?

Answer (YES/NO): NO